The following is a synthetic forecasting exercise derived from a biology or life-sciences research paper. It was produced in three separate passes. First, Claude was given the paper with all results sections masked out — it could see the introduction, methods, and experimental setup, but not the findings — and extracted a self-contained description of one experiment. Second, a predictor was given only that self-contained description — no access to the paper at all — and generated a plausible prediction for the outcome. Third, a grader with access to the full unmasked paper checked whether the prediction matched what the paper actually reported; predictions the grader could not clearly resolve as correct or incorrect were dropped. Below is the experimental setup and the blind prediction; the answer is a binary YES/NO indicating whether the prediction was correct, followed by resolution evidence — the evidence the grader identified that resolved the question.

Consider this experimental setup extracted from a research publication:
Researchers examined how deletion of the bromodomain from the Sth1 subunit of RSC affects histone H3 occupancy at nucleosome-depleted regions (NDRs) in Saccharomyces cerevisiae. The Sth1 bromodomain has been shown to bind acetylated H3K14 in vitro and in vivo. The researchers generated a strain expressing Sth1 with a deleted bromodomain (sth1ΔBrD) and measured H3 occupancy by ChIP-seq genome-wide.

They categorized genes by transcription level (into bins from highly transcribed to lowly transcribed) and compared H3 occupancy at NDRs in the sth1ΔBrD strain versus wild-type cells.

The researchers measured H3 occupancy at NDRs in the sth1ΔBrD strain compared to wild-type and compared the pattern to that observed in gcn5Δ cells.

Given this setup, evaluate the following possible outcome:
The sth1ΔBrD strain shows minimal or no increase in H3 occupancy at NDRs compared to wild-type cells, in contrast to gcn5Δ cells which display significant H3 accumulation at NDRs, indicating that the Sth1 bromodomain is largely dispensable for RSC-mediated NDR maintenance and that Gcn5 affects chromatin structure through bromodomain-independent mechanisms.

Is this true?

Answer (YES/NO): NO